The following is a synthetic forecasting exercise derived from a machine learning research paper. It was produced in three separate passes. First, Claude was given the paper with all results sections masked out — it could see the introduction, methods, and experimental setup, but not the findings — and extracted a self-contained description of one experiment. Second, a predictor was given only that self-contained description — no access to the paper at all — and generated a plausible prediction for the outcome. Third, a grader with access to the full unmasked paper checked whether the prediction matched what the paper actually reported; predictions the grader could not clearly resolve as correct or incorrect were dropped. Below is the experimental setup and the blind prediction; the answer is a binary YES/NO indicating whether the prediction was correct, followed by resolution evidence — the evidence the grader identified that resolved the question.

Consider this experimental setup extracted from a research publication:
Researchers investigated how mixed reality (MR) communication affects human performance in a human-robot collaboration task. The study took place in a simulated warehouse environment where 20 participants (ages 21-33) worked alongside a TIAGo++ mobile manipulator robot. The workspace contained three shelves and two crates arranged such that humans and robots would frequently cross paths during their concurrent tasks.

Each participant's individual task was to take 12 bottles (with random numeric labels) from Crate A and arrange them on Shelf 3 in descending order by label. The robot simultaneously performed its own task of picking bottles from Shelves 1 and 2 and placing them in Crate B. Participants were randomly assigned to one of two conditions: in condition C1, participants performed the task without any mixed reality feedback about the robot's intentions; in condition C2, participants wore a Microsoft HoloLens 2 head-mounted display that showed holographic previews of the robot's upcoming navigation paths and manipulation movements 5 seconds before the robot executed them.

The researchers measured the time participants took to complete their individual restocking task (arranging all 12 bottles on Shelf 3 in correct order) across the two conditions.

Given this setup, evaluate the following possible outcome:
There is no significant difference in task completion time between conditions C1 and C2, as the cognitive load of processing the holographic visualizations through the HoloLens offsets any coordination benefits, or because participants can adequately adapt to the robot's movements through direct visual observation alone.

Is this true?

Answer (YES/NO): NO